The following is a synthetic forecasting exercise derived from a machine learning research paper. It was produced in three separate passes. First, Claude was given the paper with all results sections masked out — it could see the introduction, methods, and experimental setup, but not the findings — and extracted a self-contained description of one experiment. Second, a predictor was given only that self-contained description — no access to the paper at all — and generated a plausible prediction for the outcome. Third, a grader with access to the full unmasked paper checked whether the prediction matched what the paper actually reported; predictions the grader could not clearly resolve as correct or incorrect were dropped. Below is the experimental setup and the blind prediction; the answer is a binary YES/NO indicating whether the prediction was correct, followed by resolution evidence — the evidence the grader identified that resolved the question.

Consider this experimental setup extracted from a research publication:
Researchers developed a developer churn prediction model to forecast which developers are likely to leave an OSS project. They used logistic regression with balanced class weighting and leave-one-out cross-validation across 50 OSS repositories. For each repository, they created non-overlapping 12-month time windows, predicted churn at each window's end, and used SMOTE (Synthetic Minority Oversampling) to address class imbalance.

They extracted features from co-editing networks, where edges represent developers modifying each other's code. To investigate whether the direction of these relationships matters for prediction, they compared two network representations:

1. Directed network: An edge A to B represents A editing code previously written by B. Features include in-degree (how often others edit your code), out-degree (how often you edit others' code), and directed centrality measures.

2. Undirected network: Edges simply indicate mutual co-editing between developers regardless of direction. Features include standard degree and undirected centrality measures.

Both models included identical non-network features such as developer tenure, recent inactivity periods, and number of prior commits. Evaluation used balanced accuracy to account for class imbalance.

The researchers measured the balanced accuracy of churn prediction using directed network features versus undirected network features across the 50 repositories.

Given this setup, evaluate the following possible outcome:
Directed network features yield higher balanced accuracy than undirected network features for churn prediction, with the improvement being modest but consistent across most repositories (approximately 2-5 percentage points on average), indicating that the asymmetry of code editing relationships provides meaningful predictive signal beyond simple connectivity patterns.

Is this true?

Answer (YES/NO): NO